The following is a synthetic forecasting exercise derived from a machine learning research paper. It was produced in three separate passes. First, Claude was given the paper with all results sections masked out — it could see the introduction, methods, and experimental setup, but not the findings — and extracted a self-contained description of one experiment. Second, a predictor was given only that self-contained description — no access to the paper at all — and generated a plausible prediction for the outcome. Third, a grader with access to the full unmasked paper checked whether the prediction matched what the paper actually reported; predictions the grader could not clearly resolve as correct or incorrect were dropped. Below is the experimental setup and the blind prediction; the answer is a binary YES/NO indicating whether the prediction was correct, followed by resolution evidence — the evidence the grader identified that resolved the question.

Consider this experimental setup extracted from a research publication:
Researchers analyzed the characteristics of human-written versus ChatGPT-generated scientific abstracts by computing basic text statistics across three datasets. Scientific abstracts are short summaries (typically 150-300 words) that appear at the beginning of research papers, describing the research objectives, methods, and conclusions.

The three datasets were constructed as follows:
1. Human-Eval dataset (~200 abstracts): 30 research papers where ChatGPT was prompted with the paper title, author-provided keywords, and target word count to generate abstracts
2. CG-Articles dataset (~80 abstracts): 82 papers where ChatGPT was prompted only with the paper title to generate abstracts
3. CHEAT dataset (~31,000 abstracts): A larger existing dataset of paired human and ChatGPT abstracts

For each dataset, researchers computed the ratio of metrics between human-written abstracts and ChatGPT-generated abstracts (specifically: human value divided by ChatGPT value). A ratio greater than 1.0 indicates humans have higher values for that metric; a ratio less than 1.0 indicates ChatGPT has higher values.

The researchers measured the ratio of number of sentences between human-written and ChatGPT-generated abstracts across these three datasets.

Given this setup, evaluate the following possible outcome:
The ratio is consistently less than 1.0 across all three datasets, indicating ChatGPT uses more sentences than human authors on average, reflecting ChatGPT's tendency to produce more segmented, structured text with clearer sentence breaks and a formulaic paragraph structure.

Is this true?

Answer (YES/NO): NO